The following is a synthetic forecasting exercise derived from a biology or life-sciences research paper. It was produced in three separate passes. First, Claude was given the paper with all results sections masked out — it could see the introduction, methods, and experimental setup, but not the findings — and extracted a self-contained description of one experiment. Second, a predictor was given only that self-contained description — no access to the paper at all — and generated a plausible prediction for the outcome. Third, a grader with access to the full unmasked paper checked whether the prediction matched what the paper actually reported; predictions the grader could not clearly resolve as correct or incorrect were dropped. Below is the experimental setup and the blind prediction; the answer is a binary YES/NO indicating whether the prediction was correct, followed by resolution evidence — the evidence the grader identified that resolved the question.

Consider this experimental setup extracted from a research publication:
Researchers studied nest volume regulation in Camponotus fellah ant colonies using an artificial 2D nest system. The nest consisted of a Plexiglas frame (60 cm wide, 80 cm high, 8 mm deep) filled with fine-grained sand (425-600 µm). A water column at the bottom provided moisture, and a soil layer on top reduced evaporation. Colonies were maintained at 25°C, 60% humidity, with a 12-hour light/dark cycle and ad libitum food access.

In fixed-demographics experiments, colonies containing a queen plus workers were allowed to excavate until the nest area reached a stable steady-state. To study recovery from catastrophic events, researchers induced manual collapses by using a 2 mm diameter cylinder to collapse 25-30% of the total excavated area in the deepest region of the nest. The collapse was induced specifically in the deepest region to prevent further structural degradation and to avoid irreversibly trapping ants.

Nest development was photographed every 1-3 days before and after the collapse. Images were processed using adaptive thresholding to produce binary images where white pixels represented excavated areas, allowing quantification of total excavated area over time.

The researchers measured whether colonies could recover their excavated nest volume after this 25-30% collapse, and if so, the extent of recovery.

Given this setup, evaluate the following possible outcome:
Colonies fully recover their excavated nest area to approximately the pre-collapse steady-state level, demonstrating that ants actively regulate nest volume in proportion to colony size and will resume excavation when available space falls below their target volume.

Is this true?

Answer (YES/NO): YES